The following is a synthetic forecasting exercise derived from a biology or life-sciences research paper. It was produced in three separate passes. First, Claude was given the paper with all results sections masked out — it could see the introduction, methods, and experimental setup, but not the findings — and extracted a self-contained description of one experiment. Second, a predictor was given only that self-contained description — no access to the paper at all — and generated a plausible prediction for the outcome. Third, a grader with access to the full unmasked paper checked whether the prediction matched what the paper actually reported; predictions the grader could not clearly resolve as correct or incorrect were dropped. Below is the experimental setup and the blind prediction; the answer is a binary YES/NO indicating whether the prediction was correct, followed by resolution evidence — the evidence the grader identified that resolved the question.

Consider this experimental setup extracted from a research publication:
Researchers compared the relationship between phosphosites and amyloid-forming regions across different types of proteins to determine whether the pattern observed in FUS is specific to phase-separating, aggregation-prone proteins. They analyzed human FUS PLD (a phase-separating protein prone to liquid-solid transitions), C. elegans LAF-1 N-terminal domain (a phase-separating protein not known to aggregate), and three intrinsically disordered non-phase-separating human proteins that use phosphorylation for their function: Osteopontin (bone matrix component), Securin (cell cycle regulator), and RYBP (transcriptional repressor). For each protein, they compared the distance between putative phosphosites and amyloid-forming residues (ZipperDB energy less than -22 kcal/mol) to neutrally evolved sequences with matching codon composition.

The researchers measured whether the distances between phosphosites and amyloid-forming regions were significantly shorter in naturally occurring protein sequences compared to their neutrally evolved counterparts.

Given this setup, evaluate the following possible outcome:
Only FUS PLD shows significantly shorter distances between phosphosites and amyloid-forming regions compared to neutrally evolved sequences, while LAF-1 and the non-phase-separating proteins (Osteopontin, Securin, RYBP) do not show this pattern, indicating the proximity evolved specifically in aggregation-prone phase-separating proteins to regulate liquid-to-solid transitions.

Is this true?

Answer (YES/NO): YES